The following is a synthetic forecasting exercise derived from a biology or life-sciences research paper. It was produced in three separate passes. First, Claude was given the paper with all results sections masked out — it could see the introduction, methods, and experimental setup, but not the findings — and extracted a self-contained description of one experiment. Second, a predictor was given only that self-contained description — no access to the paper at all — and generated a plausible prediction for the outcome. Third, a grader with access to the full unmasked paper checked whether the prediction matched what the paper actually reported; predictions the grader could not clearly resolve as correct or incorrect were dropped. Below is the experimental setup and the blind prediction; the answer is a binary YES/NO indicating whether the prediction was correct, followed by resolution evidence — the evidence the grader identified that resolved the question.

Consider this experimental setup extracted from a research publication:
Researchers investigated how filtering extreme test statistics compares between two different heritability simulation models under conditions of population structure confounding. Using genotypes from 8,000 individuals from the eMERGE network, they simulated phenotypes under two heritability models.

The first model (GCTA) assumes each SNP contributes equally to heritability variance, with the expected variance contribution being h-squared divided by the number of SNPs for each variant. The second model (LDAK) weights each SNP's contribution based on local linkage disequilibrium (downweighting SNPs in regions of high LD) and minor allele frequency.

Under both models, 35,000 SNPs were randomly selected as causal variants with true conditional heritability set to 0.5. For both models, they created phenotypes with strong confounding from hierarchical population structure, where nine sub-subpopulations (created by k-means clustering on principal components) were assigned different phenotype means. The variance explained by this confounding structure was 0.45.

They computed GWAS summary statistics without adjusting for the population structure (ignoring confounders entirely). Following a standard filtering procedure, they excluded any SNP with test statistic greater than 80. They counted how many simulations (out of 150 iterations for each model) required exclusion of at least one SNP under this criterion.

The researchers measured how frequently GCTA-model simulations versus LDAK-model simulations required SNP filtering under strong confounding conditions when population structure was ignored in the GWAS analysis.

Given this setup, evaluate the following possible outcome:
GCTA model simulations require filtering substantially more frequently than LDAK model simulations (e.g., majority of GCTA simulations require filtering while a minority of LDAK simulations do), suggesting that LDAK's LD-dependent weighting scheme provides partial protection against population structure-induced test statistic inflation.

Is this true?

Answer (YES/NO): NO